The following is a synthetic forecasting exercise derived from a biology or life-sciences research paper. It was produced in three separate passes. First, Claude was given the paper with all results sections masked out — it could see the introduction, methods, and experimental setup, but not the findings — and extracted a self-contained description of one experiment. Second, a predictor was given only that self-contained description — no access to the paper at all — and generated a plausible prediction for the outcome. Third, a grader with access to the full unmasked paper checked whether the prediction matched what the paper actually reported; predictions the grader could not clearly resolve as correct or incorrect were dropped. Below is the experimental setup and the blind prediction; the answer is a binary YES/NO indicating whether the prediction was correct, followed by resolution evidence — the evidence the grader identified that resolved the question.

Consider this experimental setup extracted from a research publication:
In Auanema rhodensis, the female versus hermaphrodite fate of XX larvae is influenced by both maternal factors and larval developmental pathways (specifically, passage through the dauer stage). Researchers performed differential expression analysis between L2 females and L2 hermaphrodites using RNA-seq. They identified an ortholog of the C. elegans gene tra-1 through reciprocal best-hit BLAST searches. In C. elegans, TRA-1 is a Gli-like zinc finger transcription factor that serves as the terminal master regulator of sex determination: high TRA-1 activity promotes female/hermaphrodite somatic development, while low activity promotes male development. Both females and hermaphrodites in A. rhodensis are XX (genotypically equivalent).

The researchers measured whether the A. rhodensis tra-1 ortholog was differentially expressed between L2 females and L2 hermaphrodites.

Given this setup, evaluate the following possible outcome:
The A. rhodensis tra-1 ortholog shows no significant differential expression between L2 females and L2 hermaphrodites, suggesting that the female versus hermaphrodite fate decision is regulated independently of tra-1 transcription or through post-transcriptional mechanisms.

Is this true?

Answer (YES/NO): NO